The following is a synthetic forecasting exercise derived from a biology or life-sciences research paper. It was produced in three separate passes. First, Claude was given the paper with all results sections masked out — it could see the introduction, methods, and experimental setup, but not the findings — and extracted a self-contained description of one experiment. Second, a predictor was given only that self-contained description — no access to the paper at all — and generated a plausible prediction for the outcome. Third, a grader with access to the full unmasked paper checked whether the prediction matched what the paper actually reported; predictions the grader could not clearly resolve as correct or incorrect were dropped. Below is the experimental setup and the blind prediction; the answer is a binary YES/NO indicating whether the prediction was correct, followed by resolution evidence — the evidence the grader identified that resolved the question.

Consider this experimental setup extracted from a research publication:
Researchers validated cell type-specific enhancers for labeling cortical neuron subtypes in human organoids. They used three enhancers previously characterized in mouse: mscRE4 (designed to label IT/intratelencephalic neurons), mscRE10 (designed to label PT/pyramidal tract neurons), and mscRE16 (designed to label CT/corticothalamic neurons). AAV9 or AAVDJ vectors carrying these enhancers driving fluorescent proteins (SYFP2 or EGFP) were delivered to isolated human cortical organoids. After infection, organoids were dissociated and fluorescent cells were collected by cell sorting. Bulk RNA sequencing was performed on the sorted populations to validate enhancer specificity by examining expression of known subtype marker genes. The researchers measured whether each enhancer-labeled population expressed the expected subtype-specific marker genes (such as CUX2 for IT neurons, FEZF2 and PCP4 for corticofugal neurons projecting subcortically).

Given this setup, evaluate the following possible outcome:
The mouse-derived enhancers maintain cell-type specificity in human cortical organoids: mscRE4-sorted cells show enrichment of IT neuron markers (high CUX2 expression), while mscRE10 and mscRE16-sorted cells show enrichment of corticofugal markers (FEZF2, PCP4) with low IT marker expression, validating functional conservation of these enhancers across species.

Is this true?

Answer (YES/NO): NO